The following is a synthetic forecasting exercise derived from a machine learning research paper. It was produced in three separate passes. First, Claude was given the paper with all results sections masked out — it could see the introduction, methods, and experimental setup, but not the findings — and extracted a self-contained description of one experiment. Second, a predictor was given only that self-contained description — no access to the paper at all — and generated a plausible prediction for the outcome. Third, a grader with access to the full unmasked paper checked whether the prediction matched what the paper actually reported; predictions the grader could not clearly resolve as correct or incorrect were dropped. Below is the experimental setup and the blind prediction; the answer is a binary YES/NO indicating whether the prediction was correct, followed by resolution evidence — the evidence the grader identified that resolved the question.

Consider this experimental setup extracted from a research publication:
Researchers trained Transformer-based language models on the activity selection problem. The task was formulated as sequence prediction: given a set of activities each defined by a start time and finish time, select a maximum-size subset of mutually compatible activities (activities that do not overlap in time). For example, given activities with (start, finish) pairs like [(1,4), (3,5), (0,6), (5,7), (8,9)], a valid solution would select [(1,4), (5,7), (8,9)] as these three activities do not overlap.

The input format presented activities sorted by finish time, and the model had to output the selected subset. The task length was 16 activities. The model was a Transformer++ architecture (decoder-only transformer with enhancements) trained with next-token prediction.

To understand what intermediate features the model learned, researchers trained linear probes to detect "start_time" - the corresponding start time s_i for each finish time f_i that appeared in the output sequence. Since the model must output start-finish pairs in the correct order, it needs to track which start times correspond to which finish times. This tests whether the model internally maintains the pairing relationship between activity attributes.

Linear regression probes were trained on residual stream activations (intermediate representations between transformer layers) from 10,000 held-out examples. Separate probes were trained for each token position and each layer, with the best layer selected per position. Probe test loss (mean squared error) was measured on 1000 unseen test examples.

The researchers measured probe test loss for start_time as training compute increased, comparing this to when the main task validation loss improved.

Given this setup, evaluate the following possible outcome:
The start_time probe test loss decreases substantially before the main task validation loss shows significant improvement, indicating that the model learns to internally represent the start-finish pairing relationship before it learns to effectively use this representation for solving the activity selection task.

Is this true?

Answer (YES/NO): NO